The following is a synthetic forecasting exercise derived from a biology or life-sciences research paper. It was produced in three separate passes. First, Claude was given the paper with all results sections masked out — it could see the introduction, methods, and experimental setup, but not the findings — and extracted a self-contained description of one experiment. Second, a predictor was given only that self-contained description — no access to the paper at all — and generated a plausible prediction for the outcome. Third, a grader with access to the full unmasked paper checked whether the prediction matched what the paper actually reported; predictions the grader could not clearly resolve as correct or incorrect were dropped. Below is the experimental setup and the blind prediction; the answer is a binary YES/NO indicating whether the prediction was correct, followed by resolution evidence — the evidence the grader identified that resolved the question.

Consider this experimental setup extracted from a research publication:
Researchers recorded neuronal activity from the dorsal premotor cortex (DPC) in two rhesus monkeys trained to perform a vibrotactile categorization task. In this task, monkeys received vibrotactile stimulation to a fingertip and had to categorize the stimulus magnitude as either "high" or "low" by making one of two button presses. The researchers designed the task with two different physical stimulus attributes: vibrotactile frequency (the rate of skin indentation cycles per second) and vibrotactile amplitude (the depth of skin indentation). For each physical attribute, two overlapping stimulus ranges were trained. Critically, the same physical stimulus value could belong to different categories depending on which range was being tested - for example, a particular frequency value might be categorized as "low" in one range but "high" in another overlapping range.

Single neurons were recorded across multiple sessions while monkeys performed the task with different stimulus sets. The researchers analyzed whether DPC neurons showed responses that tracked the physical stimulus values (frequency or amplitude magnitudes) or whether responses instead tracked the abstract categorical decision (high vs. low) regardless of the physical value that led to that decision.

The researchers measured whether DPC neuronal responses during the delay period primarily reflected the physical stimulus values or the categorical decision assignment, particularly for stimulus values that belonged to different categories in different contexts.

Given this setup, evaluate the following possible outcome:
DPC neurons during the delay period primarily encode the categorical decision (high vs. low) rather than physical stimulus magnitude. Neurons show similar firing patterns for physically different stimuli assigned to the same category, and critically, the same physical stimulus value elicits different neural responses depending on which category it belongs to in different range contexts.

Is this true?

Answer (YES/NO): YES